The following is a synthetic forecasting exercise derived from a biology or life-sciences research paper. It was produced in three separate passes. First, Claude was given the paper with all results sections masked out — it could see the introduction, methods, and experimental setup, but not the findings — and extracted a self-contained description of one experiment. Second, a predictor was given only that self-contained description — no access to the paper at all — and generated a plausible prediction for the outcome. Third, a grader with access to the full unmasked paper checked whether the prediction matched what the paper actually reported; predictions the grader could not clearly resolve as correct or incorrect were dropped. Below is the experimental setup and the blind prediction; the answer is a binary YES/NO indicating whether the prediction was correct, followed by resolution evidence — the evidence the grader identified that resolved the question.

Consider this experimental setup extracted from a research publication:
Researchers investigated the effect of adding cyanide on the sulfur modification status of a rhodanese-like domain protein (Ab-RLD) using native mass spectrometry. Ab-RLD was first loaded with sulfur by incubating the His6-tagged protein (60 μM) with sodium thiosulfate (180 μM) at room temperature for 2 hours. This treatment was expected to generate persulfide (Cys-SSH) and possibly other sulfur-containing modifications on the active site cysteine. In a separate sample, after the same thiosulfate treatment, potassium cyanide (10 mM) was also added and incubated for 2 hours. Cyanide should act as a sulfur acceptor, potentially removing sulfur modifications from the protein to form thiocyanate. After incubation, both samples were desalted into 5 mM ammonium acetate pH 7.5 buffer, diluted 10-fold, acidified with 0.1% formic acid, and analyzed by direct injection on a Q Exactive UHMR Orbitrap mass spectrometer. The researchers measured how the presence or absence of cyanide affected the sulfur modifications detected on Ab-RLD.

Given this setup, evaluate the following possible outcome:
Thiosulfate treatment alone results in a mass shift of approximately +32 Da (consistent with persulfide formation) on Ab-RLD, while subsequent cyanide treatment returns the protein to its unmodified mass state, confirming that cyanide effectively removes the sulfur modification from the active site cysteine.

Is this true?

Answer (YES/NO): NO